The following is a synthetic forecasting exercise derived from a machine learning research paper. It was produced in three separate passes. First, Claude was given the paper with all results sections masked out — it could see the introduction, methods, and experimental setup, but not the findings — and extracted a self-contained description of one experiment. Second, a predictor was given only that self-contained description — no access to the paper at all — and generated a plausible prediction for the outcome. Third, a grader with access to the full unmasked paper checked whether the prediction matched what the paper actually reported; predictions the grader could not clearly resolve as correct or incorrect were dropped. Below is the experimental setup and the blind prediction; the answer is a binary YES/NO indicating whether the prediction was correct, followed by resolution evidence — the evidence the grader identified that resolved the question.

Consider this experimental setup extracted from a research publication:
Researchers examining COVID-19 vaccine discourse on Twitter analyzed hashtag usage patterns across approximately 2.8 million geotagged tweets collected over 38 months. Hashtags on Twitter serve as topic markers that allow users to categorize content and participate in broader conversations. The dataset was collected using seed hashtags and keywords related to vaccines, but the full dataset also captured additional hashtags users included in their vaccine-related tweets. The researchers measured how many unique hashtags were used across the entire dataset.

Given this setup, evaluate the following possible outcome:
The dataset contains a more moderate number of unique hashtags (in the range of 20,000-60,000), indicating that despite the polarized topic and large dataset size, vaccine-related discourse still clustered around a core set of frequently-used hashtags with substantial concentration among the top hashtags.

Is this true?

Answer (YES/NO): NO